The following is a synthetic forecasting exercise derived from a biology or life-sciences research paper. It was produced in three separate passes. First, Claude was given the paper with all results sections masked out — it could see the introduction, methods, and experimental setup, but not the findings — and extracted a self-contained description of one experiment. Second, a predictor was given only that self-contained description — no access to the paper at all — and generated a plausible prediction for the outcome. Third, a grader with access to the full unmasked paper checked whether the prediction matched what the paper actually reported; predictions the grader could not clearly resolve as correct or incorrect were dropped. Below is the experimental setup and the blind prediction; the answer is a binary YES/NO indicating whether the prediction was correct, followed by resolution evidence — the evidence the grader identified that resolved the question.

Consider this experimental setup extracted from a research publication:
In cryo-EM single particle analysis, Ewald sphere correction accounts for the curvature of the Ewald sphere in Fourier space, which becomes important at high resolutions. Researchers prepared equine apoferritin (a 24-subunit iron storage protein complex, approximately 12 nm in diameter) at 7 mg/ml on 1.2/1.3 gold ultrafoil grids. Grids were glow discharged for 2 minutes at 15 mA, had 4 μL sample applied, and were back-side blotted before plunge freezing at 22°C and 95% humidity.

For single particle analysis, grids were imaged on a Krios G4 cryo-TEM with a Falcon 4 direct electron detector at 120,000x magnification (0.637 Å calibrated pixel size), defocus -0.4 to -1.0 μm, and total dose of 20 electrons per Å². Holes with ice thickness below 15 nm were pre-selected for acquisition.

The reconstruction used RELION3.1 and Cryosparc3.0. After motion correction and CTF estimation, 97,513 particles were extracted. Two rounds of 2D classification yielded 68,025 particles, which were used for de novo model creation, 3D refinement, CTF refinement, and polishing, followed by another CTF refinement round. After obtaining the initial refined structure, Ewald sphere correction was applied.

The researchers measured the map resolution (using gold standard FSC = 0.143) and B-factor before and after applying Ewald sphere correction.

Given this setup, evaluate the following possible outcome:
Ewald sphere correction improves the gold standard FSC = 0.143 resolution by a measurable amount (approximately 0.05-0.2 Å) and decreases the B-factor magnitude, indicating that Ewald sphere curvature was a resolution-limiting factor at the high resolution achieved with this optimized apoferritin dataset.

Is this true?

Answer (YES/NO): NO